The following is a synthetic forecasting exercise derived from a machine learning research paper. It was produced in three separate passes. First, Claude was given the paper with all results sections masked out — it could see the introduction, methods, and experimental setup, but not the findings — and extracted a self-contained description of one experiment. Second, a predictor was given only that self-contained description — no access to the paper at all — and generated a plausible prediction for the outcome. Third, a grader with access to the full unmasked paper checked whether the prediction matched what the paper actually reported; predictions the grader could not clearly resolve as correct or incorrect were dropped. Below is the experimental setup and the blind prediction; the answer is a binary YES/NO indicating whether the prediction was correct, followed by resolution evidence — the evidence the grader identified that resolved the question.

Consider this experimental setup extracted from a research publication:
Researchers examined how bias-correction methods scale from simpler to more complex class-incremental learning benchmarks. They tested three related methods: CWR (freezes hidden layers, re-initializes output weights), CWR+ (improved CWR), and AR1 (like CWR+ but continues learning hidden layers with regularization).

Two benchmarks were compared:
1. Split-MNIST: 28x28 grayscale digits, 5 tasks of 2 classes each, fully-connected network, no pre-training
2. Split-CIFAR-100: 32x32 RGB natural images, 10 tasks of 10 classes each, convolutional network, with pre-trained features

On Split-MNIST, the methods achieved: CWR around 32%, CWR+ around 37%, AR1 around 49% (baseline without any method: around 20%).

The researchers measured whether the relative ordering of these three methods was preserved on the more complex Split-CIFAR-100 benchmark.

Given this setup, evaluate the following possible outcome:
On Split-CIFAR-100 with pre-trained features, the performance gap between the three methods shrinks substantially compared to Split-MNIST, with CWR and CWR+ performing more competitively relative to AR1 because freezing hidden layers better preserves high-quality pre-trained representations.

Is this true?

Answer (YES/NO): NO